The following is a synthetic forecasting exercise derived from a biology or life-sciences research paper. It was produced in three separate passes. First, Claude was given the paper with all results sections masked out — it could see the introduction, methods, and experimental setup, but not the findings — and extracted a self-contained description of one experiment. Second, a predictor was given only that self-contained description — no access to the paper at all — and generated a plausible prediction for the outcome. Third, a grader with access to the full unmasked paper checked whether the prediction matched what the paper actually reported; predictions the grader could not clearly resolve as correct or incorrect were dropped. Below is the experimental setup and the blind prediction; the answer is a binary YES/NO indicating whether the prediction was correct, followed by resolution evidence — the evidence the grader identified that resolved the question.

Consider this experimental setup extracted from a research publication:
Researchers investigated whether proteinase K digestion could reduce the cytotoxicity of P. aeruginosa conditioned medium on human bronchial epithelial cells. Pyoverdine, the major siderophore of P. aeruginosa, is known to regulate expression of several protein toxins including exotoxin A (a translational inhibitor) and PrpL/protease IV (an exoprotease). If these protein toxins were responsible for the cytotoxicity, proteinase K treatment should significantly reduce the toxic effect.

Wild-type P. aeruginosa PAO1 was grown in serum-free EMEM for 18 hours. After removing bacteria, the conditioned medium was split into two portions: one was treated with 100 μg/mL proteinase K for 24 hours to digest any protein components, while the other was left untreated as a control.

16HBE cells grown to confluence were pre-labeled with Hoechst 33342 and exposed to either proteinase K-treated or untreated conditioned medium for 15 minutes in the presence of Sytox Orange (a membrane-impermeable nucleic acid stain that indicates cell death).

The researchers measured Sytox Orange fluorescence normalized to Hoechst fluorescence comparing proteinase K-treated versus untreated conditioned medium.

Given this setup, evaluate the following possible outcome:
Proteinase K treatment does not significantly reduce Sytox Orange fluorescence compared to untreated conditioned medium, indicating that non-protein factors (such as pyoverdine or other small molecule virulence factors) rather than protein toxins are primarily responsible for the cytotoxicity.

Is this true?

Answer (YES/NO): YES